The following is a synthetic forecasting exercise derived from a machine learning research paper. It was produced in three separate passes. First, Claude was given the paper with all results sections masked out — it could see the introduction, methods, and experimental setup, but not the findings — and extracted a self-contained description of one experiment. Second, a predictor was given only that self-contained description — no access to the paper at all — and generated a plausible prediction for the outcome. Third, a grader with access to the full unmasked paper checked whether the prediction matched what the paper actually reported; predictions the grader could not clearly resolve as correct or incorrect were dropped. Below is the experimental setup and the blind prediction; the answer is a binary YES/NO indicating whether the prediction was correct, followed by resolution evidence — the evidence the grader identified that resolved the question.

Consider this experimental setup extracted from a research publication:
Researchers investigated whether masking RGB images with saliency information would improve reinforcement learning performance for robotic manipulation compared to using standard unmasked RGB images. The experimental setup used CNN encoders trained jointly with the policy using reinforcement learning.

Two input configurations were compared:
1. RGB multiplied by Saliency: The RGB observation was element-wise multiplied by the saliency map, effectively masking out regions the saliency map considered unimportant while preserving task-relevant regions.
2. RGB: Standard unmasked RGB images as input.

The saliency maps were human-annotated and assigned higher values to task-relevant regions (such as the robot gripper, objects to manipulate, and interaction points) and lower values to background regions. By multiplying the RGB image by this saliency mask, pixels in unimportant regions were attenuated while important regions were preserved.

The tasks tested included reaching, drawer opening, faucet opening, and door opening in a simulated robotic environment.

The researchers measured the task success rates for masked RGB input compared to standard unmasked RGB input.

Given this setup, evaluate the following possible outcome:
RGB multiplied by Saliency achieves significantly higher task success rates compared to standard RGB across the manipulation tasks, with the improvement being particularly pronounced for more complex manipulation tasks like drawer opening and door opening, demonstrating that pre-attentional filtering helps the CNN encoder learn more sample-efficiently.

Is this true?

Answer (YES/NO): NO